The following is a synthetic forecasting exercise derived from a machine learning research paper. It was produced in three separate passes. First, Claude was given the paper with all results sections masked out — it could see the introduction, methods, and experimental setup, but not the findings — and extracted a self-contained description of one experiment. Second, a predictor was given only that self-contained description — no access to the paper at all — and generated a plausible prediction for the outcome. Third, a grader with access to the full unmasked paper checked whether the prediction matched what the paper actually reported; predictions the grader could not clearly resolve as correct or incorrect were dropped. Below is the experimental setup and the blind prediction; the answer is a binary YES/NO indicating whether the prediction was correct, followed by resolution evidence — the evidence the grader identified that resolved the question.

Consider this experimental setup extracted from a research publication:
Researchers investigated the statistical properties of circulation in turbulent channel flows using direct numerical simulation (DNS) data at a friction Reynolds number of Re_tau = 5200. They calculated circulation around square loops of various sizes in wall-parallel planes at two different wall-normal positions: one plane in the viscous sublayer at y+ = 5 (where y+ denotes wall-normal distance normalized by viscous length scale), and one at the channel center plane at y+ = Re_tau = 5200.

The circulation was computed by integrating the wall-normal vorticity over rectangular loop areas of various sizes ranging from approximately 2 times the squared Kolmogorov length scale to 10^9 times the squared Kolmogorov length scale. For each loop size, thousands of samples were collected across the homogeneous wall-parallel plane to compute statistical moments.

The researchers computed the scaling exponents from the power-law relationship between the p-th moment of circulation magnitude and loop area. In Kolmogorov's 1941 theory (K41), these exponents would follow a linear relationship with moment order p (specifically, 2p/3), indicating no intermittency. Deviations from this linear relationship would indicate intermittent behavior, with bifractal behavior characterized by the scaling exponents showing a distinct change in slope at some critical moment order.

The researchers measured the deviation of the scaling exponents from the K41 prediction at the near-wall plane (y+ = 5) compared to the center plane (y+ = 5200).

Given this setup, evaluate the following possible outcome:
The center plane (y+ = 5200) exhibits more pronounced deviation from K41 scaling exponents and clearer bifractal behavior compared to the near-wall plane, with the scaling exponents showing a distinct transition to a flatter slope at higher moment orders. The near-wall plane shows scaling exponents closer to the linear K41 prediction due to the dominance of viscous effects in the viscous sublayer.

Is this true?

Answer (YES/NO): NO